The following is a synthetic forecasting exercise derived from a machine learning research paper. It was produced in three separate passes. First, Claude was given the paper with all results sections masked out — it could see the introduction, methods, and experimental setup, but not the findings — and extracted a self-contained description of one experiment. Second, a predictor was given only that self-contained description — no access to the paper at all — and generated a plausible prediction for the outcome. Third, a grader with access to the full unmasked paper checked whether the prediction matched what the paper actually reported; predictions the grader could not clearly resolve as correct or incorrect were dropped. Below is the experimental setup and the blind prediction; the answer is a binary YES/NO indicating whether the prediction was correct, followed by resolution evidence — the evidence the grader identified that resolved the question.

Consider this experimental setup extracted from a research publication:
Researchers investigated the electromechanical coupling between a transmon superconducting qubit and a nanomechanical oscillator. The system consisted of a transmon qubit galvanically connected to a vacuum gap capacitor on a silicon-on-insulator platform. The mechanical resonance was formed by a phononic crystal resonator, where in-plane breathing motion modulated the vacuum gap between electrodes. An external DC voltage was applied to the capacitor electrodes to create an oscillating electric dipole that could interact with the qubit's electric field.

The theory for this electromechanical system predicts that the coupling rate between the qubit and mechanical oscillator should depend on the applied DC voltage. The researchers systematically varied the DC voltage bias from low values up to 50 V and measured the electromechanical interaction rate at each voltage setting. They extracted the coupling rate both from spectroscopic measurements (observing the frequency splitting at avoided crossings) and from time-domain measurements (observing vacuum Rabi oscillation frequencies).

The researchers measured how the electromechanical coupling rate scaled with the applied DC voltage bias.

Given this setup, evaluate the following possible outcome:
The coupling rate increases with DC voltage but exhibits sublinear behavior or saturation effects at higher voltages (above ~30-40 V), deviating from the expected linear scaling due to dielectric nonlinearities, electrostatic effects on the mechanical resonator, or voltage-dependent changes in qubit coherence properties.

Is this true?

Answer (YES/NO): NO